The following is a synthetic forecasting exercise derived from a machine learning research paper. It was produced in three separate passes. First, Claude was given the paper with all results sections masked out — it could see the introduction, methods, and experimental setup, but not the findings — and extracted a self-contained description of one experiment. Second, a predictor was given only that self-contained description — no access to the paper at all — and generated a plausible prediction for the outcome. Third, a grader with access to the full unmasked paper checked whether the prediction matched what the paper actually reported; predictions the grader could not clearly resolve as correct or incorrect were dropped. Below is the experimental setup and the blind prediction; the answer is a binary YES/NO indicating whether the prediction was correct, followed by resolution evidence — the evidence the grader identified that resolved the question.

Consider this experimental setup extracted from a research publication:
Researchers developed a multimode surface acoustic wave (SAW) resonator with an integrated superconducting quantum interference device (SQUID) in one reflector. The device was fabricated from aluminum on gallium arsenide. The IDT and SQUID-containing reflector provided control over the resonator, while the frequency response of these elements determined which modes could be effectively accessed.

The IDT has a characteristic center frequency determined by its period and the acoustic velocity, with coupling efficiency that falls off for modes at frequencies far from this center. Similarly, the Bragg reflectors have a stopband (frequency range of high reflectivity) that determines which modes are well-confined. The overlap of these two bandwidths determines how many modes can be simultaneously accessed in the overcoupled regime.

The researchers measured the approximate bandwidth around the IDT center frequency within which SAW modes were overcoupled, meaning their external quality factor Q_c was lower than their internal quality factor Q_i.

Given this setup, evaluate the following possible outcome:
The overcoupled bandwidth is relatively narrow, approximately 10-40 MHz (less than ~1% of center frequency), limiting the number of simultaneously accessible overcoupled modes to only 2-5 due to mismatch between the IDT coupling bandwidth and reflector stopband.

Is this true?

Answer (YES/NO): NO